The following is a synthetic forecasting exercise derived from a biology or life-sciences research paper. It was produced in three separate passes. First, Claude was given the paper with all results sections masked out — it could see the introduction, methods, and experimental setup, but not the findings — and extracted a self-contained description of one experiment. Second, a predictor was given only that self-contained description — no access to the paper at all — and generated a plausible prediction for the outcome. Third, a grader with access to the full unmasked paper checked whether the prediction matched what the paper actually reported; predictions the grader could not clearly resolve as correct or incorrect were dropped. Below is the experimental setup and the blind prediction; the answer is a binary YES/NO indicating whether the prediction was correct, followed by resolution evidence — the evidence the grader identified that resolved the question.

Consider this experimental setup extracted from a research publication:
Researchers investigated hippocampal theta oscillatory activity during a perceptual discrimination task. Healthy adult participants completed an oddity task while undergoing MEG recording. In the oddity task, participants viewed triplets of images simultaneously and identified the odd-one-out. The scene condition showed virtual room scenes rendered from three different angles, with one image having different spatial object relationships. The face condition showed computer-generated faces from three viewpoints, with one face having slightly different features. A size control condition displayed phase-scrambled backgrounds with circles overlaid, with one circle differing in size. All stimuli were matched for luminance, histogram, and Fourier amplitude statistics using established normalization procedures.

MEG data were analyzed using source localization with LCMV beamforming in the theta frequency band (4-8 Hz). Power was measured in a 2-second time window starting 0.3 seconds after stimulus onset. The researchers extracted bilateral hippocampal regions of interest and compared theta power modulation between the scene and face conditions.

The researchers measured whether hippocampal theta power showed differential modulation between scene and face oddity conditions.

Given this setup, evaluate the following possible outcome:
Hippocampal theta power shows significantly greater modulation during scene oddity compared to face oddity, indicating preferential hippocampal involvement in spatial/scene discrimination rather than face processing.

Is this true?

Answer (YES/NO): YES